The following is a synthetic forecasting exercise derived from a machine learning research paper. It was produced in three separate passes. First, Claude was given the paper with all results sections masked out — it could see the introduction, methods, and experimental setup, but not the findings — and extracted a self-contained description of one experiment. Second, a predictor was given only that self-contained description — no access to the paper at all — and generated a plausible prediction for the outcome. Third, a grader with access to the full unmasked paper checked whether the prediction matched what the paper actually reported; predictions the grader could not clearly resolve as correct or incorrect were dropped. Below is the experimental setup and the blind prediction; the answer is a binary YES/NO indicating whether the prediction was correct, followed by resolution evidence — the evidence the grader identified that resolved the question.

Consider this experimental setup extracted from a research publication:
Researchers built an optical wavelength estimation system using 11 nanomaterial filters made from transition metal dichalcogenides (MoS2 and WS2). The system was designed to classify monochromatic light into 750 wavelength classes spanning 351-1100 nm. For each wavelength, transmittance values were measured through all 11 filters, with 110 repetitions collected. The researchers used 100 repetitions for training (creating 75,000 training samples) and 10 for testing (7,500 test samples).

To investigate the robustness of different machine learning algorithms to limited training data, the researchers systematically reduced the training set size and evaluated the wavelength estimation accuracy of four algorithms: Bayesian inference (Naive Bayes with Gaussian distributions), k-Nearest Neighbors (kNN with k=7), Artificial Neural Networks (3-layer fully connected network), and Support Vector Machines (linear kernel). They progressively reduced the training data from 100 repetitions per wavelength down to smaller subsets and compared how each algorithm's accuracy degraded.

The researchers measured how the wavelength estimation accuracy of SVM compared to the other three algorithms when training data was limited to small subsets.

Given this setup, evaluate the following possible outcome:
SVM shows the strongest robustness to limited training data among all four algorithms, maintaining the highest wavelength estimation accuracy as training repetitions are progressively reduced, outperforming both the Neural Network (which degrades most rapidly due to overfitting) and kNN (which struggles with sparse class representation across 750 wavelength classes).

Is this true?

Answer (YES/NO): NO